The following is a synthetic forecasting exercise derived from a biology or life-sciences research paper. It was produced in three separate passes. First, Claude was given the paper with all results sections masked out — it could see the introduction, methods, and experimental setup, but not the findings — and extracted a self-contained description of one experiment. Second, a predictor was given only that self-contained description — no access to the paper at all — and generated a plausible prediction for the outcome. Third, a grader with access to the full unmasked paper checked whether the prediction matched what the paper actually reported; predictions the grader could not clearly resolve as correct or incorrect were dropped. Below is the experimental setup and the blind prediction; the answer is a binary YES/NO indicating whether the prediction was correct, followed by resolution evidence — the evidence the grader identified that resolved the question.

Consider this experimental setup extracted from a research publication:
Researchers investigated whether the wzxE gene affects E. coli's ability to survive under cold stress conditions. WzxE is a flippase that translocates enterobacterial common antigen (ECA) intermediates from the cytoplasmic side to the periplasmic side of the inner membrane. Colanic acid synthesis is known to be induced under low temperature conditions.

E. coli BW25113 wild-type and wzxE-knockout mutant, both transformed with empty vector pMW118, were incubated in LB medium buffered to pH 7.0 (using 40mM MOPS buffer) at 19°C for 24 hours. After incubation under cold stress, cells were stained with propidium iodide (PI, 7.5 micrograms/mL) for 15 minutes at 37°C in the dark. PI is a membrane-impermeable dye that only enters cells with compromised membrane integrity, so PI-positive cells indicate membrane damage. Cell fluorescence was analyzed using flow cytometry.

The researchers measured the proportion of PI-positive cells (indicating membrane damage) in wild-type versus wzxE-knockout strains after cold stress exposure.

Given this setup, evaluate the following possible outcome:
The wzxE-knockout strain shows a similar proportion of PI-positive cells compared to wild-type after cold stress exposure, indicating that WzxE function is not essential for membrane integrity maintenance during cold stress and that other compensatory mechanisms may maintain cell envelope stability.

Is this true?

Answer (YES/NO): NO